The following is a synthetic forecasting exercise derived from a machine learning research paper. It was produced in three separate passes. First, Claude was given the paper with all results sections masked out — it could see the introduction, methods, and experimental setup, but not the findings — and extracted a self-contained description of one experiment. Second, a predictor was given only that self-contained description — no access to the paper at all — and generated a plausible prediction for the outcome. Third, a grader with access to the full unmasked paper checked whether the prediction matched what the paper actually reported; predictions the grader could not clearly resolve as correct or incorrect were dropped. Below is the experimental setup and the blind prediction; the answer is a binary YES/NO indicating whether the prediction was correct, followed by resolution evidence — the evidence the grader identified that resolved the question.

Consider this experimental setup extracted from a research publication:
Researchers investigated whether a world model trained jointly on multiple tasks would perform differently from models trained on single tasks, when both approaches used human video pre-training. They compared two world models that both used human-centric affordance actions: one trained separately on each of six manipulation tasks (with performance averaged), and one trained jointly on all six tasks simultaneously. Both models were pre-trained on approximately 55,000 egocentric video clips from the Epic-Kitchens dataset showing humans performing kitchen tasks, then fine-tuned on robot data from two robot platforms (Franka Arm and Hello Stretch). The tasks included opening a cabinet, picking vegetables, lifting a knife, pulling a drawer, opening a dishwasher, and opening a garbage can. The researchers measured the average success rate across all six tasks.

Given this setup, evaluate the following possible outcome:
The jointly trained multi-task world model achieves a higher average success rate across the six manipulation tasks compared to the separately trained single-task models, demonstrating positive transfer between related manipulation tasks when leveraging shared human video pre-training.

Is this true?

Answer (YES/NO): YES